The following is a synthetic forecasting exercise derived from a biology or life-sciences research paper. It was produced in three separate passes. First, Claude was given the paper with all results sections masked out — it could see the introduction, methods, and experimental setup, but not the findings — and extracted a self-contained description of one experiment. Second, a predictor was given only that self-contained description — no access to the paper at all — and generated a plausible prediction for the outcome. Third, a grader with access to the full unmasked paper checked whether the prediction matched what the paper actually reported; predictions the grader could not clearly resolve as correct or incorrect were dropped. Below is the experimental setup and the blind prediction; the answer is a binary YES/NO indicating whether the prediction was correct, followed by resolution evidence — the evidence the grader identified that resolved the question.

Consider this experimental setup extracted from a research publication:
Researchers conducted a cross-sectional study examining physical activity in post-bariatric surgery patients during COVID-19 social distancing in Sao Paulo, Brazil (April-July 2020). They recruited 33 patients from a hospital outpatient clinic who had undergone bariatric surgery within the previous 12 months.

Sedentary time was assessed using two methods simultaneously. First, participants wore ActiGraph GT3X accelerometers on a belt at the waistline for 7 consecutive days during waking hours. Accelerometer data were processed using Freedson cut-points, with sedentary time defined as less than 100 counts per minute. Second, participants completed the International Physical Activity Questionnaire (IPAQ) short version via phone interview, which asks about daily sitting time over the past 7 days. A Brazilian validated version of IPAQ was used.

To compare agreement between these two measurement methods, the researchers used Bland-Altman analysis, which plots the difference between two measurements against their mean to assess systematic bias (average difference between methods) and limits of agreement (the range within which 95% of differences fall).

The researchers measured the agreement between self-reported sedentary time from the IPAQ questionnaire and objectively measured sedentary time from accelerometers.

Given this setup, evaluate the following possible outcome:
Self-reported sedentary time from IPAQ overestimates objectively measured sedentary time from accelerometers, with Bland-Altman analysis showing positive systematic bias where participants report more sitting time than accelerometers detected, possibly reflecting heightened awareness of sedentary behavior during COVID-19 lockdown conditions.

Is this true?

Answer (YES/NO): NO